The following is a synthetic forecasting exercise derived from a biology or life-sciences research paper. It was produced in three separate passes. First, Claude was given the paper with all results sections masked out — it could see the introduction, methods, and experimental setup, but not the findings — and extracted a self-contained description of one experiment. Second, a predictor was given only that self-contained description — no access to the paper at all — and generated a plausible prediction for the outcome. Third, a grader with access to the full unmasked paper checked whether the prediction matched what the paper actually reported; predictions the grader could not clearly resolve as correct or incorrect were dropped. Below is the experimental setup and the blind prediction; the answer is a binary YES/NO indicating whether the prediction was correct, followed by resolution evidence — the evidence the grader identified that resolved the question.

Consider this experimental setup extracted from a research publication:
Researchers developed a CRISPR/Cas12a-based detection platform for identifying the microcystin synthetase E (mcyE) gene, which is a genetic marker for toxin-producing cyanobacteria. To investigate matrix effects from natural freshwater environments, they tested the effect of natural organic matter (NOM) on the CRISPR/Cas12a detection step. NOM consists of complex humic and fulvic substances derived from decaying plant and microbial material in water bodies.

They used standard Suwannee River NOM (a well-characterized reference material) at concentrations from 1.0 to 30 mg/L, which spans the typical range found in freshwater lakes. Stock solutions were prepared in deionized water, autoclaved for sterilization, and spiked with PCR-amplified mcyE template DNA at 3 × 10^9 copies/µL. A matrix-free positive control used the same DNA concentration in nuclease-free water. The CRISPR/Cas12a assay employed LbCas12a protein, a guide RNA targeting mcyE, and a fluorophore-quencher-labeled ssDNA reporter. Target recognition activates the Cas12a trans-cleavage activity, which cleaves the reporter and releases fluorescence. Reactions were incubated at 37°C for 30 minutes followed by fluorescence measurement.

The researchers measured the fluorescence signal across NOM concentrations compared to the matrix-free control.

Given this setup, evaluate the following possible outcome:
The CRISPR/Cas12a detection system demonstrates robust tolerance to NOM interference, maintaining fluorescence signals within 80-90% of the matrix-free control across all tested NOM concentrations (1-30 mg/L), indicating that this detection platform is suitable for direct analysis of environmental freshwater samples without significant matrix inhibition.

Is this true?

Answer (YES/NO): YES